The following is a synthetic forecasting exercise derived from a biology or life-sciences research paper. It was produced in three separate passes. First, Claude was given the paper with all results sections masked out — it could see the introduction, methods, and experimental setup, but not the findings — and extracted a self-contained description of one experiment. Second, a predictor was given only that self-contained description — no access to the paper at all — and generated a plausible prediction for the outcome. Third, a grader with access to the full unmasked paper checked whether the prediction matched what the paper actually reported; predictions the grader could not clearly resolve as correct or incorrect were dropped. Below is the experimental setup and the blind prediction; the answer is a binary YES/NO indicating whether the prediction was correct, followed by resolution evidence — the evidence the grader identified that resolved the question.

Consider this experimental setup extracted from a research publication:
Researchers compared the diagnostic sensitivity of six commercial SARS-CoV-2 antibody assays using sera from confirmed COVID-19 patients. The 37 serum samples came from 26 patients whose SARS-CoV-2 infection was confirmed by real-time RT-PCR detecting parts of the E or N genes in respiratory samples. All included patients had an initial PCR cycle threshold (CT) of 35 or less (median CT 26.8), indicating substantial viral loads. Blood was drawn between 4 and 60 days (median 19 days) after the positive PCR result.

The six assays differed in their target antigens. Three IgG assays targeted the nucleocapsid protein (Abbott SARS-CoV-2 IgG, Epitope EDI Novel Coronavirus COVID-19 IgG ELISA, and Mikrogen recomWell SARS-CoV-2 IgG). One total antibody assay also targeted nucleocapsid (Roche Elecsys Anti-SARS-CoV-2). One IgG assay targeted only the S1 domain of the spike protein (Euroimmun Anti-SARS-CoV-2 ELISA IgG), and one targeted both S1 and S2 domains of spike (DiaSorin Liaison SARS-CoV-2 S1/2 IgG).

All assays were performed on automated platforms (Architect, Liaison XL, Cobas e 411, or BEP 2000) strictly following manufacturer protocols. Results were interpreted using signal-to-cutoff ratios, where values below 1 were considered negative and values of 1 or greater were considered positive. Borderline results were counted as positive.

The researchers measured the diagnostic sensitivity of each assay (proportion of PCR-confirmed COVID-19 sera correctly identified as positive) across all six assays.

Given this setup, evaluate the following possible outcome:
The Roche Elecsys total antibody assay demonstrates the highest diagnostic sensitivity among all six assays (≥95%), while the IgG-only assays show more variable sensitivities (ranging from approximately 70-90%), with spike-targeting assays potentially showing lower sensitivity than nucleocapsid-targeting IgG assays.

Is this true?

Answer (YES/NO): NO